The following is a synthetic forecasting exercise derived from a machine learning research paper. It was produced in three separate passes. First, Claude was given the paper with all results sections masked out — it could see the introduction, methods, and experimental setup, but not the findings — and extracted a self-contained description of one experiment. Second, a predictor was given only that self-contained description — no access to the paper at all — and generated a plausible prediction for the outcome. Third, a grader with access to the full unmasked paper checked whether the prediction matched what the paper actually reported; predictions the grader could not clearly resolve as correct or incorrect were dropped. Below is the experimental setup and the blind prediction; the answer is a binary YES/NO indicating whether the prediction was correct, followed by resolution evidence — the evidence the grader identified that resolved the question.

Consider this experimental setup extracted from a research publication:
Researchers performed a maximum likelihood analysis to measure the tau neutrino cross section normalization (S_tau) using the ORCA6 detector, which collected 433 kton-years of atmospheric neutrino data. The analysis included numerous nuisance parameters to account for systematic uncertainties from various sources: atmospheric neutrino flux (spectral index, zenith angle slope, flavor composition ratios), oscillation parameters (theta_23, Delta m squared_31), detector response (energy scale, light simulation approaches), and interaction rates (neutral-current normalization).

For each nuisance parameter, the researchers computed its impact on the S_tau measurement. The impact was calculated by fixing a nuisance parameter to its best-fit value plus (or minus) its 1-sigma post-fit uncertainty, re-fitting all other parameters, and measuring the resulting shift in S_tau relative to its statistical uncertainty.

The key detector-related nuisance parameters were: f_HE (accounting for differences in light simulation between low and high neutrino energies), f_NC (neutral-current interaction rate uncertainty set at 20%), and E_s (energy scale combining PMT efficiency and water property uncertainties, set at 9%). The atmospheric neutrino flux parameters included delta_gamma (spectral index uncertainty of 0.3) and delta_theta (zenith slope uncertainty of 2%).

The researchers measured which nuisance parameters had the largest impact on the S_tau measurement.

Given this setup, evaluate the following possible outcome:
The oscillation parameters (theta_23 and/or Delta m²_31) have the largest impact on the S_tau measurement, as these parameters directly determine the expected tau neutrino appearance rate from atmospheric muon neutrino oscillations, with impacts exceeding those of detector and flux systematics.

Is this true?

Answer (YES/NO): NO